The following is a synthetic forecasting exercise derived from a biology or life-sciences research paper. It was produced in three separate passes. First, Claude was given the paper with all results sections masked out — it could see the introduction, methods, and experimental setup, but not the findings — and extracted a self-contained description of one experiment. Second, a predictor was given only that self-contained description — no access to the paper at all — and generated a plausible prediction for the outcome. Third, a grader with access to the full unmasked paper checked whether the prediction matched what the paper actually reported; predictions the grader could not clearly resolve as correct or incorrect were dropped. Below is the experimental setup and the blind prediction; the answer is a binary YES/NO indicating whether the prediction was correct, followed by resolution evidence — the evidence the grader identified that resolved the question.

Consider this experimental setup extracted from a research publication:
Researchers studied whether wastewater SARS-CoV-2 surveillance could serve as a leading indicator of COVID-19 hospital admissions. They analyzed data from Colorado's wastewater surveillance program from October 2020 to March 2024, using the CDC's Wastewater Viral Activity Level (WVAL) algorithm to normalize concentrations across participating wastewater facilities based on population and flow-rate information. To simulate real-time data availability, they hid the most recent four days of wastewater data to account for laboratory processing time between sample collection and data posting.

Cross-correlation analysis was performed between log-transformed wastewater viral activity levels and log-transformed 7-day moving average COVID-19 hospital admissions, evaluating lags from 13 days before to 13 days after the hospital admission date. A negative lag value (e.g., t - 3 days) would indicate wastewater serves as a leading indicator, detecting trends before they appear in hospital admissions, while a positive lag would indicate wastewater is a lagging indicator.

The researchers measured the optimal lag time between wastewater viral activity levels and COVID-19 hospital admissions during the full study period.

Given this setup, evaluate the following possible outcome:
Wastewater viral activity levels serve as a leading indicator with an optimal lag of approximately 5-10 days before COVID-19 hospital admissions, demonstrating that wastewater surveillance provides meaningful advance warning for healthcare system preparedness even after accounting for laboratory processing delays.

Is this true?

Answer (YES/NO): NO